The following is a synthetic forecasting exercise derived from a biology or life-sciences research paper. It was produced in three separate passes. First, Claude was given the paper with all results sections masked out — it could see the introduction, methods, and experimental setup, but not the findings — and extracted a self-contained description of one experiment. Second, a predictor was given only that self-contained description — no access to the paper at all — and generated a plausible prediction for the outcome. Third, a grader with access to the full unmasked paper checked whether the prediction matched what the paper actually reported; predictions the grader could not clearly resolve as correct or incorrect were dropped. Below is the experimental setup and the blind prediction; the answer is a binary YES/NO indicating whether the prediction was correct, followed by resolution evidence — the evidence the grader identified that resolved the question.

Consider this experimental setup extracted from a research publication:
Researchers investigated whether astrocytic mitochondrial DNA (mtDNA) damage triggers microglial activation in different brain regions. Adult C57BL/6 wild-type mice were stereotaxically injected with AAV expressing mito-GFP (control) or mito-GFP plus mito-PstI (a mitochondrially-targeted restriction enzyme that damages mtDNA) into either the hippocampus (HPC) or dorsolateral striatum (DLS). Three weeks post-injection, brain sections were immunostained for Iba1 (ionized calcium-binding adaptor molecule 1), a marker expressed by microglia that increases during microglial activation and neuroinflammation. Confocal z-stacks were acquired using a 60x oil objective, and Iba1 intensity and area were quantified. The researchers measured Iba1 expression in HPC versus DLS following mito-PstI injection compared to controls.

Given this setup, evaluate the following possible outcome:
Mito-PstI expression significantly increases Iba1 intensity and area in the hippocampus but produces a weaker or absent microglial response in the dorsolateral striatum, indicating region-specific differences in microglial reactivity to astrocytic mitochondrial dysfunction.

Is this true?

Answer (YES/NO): NO